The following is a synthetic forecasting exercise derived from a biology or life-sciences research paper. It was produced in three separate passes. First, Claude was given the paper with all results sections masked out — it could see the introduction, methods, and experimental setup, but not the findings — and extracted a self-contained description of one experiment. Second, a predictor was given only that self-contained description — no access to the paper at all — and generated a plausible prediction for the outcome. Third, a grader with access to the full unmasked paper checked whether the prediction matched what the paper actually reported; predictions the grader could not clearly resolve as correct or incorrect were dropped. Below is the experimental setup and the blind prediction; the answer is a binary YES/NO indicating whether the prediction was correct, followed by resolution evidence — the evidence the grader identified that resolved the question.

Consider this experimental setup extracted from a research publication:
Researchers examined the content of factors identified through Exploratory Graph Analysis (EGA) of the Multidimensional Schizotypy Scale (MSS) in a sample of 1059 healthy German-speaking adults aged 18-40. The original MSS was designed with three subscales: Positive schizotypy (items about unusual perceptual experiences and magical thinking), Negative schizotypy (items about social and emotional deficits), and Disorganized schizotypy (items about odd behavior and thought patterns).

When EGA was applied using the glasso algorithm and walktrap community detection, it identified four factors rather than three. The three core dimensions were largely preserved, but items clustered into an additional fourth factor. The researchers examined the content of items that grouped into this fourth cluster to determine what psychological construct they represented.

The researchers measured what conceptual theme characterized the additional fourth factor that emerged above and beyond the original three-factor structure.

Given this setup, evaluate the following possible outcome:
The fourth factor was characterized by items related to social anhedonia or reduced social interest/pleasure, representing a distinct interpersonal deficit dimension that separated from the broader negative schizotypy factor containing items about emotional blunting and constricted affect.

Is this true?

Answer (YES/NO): NO